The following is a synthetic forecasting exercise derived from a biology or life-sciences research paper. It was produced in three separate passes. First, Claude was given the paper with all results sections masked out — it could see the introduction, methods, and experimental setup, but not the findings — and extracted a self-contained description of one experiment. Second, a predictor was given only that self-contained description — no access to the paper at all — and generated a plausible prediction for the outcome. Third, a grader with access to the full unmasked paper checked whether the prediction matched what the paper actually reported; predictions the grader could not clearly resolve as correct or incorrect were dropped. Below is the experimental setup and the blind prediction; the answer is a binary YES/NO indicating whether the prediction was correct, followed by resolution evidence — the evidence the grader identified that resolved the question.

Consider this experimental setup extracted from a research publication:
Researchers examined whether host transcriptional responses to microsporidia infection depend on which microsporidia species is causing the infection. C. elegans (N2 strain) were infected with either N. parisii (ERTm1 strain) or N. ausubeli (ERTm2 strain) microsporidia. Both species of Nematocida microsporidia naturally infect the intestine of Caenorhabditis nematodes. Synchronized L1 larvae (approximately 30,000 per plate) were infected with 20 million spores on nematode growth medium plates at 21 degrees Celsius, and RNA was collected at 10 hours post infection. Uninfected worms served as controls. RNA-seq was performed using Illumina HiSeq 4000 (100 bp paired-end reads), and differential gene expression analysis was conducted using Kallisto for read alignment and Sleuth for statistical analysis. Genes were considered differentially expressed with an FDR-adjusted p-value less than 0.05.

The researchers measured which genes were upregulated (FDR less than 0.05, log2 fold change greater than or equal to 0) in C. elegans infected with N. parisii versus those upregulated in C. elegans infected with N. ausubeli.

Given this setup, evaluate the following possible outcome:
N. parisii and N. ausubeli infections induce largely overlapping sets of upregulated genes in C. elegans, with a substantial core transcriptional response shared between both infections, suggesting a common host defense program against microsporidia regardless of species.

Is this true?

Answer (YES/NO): YES